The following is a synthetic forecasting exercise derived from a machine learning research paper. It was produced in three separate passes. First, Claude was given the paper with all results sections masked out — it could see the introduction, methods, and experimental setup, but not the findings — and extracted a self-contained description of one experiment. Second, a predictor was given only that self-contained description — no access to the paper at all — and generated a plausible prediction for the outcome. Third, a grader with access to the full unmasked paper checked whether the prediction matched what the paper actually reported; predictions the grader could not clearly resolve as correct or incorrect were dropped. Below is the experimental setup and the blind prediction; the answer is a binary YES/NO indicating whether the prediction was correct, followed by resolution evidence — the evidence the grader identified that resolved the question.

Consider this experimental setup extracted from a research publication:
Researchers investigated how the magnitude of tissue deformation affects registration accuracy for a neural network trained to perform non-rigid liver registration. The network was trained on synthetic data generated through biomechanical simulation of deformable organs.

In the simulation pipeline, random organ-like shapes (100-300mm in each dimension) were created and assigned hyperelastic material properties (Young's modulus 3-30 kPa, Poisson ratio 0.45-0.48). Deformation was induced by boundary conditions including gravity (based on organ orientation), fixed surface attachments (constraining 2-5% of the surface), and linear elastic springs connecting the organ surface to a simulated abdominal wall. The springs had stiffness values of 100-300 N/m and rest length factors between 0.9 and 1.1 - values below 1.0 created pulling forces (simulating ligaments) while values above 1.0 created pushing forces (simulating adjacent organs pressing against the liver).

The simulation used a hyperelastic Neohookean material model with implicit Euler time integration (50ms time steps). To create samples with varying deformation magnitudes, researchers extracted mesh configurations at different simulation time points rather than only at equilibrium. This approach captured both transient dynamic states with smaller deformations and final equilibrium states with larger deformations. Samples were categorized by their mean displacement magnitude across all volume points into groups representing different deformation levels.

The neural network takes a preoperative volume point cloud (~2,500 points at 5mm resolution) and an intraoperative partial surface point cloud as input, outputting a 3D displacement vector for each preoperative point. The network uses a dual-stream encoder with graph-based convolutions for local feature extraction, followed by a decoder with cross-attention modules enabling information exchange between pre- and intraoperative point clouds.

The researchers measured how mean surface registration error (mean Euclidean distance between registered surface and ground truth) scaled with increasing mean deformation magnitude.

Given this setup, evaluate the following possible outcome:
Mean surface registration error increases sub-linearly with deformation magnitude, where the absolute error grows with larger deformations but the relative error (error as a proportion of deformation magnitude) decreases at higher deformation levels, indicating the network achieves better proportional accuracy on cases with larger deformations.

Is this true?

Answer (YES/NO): NO